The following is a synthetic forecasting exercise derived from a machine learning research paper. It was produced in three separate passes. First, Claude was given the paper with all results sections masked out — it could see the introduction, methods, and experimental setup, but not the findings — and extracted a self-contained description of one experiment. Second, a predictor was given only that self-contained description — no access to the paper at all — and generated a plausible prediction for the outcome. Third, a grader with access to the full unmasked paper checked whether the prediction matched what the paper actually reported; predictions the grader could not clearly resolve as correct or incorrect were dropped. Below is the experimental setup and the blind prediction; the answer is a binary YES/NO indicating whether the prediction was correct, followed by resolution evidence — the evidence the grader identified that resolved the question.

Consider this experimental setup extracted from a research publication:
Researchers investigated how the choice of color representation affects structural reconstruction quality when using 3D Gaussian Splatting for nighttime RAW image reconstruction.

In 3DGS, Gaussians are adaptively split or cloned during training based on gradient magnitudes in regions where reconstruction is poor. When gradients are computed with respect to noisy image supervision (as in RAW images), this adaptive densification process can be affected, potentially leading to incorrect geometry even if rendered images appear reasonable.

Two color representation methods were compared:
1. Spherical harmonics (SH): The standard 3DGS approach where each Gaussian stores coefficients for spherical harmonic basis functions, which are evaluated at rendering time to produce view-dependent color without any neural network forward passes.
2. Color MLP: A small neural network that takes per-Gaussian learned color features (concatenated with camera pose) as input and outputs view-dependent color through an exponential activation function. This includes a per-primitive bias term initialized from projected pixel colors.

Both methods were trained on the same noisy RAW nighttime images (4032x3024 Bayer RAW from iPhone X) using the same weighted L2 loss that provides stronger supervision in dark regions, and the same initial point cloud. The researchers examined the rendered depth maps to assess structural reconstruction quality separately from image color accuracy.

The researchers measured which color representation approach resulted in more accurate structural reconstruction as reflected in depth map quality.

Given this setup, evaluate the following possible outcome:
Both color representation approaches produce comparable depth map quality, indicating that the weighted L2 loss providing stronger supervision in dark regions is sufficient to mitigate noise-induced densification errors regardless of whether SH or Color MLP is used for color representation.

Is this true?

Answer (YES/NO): NO